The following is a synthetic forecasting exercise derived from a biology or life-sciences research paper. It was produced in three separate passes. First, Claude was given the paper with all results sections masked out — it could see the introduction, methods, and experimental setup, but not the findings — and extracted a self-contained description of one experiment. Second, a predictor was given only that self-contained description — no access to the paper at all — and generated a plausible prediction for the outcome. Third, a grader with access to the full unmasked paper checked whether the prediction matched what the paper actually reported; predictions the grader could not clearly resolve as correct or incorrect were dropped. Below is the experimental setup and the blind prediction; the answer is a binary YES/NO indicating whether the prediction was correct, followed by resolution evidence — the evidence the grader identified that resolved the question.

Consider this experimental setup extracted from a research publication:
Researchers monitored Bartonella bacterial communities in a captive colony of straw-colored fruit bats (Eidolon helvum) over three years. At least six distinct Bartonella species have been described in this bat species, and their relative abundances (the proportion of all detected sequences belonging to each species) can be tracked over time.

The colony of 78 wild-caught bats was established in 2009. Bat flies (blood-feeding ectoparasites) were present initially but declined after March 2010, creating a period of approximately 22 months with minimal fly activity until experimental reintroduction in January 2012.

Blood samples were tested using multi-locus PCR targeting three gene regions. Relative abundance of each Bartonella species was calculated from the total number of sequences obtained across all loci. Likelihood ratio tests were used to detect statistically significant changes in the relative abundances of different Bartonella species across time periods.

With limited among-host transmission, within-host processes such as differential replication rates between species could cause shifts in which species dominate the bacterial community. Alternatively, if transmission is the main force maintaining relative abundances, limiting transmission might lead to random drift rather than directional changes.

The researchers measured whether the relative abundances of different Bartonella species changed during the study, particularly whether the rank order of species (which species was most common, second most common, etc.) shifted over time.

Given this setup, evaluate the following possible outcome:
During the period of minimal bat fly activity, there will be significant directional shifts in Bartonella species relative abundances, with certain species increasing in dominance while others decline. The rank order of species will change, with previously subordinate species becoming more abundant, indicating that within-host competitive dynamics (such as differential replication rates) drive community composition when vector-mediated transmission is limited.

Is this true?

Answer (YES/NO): YES